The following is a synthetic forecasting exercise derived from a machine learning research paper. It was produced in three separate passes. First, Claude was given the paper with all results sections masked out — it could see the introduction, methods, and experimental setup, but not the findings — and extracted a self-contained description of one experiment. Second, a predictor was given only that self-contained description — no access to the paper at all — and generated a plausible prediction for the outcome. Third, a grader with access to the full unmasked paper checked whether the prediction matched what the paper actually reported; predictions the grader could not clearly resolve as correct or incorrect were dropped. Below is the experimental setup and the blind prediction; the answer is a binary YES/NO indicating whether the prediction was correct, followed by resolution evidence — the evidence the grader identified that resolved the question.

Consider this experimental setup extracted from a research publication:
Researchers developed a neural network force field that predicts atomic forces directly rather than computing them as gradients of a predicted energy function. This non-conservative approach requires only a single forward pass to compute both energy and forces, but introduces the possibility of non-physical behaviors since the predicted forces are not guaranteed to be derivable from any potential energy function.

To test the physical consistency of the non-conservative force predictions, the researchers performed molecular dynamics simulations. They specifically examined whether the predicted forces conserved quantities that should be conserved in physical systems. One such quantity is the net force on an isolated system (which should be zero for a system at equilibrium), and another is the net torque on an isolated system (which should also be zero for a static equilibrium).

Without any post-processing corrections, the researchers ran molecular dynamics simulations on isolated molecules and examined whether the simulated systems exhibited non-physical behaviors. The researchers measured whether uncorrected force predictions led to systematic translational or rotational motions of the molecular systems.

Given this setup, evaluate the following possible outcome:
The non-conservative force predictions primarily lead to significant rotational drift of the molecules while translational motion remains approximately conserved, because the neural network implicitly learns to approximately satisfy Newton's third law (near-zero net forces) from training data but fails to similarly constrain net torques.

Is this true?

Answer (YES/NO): NO